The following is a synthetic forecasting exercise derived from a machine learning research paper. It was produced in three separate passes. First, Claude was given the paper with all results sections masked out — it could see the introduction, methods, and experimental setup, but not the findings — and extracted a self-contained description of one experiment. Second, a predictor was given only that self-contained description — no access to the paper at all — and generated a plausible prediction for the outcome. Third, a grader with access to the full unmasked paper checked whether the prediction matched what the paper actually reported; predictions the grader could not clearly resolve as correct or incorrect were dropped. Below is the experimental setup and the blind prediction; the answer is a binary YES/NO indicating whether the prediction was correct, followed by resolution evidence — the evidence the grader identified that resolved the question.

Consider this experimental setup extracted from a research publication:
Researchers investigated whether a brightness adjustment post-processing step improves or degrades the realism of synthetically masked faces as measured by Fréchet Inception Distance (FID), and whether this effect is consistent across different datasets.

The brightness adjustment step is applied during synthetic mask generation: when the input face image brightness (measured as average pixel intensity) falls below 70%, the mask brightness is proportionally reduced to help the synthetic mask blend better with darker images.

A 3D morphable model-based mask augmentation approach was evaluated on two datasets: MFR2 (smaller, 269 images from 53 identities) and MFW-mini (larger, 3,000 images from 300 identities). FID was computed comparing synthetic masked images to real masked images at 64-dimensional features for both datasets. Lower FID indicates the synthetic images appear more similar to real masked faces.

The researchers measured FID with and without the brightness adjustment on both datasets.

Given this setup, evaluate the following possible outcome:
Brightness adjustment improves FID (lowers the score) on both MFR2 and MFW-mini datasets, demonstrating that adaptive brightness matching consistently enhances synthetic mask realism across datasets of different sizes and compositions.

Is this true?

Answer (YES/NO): NO